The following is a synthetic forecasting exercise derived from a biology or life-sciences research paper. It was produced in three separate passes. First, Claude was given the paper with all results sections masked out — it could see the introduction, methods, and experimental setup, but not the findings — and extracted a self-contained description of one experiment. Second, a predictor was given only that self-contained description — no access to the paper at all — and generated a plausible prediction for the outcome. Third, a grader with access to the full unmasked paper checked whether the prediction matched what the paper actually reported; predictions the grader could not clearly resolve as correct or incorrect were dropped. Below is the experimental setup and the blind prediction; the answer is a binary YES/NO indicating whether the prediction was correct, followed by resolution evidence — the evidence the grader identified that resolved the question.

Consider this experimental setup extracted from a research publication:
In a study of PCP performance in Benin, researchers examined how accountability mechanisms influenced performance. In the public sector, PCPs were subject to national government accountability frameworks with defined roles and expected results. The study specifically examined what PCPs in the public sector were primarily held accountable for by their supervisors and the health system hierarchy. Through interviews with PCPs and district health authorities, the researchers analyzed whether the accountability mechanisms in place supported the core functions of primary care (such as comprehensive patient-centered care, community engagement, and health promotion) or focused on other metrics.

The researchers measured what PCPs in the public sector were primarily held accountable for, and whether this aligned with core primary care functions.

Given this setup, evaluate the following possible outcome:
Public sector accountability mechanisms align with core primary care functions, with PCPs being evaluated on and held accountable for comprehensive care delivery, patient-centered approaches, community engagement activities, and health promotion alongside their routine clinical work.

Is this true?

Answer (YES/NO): NO